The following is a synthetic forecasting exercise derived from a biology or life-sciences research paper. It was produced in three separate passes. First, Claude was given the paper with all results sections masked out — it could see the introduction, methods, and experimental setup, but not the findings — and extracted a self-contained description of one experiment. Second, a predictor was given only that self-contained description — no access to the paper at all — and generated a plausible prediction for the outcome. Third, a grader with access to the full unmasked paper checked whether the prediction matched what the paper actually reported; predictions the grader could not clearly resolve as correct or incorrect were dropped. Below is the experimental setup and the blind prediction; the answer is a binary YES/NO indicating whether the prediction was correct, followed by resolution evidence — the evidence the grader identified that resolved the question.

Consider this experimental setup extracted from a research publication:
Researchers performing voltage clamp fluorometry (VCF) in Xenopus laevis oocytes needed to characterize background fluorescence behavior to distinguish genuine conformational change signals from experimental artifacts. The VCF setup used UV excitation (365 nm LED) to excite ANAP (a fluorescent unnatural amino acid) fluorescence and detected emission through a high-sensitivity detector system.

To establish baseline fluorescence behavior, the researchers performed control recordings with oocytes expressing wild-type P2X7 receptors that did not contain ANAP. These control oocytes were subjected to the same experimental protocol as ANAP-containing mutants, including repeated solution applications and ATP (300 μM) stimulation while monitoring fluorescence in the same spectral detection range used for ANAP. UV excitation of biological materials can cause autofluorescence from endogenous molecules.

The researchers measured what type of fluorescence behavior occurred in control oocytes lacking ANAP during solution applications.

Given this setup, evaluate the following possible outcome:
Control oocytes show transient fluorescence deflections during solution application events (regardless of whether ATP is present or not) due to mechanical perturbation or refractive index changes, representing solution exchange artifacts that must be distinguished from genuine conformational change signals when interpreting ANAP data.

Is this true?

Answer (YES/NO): NO